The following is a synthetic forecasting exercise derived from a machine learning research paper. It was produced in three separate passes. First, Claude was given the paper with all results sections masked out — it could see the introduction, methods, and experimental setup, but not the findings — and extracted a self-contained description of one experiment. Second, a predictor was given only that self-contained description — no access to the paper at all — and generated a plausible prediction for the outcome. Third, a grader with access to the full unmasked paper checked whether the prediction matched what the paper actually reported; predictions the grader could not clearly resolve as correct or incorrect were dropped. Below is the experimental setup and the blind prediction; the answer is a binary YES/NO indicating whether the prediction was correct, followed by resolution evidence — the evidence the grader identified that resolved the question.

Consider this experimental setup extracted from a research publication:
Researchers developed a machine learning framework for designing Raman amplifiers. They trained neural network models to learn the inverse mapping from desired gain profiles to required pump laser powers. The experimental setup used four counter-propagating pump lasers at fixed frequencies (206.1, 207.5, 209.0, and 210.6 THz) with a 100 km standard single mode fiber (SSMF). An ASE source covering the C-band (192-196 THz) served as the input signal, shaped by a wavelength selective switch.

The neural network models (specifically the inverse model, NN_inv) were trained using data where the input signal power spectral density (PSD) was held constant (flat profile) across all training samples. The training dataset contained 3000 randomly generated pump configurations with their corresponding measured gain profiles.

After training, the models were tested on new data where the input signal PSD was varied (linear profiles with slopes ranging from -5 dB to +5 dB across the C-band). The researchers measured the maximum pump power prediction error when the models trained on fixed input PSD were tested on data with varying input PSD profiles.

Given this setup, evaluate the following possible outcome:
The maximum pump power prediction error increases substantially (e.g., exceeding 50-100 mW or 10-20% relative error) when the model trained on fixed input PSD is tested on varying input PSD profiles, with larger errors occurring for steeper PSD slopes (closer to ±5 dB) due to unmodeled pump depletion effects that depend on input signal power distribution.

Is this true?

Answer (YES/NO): YES